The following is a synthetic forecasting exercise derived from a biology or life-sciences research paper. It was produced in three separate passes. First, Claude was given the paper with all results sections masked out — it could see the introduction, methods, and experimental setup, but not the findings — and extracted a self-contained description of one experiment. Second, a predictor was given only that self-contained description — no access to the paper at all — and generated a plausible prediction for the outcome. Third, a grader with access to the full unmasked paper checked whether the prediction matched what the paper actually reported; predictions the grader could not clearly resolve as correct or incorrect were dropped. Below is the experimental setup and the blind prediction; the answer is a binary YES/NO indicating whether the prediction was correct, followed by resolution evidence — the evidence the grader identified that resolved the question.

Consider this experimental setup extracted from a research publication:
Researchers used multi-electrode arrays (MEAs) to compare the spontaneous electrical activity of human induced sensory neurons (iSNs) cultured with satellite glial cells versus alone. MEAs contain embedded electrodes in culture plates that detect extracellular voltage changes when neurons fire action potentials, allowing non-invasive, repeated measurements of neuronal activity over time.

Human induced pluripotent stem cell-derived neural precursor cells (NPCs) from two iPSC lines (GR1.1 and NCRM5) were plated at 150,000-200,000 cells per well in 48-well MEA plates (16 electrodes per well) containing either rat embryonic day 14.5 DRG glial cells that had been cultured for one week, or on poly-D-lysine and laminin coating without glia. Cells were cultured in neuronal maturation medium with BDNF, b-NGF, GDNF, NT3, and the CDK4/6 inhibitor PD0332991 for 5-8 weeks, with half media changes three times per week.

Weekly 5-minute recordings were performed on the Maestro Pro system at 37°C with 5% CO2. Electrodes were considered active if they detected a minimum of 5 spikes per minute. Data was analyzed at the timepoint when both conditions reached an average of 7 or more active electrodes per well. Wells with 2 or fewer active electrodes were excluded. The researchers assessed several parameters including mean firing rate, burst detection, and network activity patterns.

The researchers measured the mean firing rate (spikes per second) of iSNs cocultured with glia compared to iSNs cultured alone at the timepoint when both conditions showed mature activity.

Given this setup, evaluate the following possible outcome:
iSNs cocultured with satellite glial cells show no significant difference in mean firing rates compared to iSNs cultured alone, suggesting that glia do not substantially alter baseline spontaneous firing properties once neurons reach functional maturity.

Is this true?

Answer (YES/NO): NO